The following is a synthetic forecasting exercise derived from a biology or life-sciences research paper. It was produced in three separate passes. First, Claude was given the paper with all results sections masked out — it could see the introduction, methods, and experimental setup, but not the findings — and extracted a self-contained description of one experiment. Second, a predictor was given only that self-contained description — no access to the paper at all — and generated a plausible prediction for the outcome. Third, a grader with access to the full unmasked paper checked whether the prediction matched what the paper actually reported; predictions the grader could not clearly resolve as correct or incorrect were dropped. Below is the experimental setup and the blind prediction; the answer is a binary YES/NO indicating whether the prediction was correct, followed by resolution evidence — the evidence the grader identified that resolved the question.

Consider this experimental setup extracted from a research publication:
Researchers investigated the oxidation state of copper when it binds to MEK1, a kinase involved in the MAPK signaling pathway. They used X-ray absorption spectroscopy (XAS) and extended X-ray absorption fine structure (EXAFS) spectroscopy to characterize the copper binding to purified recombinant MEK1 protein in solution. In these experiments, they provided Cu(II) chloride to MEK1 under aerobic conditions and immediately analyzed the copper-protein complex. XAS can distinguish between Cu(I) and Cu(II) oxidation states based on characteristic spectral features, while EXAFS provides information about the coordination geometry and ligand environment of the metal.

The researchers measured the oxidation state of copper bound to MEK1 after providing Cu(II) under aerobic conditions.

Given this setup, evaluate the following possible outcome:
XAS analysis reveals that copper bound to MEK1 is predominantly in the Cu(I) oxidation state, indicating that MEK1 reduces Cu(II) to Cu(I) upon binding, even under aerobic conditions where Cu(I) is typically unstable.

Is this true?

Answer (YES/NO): YES